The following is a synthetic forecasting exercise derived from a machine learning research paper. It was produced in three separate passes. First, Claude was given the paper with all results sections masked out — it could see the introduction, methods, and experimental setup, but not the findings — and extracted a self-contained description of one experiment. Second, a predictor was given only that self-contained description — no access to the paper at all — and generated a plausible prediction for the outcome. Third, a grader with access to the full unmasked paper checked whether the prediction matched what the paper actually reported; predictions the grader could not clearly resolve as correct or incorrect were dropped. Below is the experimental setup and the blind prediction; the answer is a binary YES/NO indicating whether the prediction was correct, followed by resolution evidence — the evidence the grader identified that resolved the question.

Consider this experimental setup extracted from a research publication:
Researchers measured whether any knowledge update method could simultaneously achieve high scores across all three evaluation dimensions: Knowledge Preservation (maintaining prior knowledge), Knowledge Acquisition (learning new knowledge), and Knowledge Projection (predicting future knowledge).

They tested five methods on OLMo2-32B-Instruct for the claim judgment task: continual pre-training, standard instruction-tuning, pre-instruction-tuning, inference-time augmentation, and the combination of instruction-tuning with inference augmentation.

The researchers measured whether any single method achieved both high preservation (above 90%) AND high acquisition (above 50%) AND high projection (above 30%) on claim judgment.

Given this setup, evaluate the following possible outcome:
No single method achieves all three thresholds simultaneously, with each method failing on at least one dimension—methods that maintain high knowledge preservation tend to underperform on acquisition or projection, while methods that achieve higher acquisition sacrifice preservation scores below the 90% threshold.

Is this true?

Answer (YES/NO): NO